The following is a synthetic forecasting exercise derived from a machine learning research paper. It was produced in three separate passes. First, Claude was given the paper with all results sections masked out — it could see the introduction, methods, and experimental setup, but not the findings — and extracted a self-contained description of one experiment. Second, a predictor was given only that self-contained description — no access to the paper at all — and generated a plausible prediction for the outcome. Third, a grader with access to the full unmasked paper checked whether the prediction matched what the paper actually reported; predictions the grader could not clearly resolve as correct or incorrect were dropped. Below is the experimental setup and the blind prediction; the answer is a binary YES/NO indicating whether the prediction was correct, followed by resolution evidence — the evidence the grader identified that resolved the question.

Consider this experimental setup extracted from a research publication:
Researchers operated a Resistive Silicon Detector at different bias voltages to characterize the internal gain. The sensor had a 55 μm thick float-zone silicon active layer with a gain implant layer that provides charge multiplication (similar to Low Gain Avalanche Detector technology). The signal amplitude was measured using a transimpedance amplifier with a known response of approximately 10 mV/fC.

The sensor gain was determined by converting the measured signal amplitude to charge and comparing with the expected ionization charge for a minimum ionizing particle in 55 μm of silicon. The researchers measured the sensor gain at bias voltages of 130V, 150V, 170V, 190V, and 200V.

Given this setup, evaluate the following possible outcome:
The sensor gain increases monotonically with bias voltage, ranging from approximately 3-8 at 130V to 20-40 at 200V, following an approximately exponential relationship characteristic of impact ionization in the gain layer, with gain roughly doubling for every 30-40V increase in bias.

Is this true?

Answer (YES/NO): NO